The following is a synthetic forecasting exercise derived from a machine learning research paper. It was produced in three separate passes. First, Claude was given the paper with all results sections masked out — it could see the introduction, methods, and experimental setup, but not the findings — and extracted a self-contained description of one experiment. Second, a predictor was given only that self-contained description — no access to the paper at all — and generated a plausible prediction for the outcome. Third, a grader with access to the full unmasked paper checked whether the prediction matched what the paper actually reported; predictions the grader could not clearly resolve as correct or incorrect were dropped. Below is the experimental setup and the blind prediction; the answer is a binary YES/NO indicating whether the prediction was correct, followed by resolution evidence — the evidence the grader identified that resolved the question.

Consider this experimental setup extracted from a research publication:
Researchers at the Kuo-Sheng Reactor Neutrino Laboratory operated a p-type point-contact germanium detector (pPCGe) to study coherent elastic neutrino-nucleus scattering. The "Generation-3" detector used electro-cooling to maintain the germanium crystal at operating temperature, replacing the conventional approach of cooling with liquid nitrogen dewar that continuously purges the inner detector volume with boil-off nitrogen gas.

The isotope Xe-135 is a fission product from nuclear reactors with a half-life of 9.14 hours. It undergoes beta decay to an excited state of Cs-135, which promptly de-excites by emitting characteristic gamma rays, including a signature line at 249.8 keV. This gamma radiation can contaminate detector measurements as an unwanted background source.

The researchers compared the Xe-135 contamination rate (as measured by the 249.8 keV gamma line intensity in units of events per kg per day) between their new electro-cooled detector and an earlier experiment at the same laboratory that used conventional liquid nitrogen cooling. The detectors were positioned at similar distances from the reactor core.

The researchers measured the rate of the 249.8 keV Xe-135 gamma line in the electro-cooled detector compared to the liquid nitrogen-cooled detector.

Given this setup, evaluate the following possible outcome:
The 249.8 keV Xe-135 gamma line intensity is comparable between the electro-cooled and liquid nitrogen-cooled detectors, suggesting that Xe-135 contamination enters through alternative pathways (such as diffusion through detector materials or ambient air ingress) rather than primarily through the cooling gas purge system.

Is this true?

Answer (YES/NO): NO